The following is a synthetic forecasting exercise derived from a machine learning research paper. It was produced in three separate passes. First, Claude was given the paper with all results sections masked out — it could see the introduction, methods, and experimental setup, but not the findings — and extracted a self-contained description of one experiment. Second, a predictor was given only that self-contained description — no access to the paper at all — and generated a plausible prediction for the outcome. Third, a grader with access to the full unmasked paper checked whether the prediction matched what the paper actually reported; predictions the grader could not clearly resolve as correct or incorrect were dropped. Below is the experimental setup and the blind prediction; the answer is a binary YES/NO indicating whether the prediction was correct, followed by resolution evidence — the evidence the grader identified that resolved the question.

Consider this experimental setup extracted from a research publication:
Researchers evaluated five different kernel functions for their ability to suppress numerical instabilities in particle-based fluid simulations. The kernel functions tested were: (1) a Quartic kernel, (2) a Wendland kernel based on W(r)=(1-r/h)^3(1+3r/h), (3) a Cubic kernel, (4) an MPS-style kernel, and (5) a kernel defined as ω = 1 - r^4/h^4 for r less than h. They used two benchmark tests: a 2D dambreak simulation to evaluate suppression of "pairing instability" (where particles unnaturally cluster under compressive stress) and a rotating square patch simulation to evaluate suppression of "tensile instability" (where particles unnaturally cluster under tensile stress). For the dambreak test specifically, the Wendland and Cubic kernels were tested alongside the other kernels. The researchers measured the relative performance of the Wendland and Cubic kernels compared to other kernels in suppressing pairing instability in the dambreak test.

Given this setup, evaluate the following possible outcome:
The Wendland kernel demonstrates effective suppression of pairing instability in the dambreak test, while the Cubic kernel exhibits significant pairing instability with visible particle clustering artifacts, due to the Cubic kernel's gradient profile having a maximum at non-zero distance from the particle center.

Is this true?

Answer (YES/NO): NO